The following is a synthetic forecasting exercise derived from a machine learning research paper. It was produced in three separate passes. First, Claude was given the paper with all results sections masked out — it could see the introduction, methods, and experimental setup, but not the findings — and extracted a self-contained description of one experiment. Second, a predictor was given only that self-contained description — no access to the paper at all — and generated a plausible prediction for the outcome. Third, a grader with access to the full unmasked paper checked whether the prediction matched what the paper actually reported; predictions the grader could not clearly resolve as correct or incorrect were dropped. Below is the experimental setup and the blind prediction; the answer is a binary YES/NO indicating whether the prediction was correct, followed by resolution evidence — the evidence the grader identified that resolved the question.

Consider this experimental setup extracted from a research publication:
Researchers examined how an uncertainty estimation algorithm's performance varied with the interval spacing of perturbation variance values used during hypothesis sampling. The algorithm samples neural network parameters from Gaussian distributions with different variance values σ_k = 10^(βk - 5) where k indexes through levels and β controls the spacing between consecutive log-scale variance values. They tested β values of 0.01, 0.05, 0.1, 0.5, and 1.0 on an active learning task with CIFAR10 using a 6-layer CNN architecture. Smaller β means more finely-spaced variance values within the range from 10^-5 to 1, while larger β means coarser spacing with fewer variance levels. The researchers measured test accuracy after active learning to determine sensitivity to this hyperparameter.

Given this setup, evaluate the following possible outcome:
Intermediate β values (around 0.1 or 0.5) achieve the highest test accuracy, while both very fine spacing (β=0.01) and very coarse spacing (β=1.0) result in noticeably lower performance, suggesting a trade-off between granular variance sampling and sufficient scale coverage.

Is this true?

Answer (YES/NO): NO